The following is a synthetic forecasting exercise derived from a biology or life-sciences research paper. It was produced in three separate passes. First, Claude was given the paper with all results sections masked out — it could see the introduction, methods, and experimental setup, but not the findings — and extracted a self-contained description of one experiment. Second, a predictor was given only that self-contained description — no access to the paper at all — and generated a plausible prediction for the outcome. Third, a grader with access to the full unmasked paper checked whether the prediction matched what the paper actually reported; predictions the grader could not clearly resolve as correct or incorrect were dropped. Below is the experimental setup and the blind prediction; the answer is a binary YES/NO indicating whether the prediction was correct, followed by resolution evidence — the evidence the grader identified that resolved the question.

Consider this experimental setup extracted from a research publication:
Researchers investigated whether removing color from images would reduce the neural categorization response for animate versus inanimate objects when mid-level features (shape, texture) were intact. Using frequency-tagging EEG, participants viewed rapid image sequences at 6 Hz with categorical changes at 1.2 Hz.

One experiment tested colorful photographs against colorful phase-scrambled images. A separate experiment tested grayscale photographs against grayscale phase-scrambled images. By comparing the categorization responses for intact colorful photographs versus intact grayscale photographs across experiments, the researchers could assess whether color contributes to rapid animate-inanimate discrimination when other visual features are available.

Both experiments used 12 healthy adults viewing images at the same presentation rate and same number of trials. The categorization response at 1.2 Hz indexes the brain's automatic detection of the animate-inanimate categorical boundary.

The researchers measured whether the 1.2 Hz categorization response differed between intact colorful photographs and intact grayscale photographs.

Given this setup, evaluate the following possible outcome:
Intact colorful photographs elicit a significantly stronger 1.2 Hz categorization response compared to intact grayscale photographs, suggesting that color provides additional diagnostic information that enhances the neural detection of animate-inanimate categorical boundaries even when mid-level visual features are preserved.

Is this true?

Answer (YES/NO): YES